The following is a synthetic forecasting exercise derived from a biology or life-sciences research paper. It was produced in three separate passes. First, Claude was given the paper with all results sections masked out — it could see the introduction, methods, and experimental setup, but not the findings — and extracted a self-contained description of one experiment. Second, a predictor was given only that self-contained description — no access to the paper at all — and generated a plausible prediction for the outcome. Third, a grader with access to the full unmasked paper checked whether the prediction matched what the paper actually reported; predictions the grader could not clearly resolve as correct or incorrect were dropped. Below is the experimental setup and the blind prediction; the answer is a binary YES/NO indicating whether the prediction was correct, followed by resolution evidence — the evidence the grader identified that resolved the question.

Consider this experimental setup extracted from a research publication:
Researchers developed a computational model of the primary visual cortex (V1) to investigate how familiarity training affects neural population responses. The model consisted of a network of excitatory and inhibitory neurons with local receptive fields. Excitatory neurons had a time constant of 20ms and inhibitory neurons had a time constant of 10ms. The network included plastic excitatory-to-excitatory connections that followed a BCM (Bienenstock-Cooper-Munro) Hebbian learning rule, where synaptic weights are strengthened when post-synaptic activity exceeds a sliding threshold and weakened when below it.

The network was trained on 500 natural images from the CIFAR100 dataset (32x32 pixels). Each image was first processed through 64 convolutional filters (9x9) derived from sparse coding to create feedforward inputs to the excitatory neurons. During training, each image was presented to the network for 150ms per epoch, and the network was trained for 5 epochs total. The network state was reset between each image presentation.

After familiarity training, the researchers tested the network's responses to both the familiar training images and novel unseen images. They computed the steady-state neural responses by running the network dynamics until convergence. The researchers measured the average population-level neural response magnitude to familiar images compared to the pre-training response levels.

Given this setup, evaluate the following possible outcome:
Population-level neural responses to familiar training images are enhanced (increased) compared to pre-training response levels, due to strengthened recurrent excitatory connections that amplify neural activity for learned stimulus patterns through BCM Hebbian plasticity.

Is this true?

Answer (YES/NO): NO